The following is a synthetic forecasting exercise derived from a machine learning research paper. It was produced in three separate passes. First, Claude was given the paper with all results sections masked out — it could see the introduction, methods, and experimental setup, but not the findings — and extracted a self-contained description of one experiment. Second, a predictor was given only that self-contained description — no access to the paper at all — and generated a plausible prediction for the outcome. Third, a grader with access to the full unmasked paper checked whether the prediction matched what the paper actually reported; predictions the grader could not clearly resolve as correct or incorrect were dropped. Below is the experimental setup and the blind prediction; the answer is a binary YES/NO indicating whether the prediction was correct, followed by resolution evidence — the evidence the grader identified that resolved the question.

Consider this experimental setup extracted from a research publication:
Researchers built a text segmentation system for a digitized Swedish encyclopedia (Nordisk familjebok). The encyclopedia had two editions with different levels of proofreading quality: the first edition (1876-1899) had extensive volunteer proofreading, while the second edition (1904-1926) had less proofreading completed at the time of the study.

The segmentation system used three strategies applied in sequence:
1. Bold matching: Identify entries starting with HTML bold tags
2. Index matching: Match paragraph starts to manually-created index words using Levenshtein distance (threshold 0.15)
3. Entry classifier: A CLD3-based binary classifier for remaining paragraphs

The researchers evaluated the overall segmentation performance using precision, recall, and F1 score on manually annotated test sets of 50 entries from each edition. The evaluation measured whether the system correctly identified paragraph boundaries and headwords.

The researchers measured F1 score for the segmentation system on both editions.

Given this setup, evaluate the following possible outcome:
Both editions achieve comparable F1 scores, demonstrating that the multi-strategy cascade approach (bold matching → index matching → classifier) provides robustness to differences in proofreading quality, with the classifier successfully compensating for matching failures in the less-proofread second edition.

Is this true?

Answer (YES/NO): YES